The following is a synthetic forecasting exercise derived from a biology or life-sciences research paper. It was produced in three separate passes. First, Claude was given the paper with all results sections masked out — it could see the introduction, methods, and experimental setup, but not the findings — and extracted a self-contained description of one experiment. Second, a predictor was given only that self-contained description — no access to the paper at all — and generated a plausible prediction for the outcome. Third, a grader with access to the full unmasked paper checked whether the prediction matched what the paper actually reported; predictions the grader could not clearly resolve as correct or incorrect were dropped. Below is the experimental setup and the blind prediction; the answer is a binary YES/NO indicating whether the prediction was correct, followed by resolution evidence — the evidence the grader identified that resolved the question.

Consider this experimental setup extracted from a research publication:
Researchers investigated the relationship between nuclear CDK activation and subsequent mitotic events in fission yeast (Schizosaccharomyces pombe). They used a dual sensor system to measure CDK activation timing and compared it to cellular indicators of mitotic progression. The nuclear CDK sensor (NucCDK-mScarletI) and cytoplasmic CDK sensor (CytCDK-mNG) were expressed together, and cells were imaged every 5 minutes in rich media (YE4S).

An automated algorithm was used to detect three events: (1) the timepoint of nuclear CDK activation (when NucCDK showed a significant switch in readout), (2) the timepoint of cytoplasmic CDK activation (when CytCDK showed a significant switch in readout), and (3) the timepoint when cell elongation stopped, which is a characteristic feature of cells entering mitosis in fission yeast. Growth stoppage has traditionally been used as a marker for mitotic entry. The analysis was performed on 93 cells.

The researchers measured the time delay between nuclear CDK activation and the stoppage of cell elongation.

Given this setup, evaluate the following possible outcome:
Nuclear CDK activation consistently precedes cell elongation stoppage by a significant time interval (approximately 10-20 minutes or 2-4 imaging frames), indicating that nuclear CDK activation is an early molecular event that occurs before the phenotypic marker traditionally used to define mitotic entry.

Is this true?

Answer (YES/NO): NO